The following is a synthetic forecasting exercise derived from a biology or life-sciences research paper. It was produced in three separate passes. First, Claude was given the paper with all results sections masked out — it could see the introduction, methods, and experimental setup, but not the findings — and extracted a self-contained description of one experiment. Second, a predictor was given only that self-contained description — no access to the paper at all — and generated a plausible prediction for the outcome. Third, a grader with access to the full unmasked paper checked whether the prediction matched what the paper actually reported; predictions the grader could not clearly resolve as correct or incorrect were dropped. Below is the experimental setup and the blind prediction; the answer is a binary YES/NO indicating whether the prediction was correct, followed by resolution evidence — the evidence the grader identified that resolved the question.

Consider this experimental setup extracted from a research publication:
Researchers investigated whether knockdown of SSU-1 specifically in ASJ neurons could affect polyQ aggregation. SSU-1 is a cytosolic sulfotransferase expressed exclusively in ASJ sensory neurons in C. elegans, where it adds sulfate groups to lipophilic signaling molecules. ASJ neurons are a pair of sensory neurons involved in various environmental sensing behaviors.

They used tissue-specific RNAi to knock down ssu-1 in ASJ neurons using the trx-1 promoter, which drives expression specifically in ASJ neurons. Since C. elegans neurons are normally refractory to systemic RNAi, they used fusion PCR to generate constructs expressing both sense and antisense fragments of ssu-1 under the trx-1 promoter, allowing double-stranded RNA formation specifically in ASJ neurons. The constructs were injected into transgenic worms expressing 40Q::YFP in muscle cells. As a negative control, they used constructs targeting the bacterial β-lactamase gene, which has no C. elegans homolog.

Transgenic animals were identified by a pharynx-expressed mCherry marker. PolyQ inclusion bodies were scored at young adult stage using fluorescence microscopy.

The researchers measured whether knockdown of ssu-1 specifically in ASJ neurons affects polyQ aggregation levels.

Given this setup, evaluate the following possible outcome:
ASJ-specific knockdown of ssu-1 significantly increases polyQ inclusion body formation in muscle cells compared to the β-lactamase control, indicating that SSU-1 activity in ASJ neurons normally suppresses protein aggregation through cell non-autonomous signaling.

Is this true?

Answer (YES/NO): NO